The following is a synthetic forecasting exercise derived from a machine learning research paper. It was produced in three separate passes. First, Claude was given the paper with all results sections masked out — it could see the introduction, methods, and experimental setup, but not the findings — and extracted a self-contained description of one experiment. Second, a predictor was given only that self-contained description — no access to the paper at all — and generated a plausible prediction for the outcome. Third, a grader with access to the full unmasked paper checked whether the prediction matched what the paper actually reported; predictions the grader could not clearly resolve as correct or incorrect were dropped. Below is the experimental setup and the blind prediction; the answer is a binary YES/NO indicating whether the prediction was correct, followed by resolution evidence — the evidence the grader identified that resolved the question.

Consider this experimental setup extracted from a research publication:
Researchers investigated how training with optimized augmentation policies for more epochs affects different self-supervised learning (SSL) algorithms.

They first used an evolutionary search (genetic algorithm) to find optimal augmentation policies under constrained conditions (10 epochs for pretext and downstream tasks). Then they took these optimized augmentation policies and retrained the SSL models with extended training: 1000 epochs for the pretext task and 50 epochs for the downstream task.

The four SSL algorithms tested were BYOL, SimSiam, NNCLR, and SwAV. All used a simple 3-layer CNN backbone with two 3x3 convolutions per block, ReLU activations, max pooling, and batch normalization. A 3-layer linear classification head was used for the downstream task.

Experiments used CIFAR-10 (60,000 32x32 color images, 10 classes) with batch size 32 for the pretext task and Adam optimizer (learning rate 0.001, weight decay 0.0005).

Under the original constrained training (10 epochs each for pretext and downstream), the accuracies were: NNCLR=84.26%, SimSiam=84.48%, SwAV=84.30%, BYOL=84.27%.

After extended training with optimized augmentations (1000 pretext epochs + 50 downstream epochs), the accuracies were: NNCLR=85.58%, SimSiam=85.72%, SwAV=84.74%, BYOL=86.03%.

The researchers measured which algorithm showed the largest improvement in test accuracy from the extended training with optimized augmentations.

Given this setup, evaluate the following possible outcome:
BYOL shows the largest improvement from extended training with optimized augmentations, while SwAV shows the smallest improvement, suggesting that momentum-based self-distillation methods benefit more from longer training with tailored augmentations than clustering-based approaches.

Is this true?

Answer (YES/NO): YES